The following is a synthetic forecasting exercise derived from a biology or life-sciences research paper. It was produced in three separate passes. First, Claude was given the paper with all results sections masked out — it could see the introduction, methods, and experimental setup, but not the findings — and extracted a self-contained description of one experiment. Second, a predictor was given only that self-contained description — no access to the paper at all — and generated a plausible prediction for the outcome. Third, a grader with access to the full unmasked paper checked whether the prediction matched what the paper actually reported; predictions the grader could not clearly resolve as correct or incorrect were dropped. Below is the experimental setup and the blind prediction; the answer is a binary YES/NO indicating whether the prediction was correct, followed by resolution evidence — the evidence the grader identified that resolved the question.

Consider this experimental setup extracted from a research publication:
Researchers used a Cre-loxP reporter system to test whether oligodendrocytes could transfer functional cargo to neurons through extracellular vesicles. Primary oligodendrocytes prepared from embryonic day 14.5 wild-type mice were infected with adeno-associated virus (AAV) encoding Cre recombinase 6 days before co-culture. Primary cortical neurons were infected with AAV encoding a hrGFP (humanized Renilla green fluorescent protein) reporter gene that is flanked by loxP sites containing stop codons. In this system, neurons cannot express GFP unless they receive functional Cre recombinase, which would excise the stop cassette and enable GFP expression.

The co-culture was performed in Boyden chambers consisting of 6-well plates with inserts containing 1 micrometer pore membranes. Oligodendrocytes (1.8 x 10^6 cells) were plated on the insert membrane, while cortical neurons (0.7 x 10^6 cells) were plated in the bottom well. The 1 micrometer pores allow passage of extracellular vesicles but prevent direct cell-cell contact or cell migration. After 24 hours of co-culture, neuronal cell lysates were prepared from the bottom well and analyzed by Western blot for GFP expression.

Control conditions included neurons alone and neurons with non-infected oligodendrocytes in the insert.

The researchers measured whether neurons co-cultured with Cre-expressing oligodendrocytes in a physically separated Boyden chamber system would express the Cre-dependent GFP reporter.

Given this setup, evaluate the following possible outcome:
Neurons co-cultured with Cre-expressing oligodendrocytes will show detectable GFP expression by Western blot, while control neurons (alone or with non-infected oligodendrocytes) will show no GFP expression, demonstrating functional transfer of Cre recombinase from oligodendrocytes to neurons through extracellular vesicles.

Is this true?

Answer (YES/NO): YES